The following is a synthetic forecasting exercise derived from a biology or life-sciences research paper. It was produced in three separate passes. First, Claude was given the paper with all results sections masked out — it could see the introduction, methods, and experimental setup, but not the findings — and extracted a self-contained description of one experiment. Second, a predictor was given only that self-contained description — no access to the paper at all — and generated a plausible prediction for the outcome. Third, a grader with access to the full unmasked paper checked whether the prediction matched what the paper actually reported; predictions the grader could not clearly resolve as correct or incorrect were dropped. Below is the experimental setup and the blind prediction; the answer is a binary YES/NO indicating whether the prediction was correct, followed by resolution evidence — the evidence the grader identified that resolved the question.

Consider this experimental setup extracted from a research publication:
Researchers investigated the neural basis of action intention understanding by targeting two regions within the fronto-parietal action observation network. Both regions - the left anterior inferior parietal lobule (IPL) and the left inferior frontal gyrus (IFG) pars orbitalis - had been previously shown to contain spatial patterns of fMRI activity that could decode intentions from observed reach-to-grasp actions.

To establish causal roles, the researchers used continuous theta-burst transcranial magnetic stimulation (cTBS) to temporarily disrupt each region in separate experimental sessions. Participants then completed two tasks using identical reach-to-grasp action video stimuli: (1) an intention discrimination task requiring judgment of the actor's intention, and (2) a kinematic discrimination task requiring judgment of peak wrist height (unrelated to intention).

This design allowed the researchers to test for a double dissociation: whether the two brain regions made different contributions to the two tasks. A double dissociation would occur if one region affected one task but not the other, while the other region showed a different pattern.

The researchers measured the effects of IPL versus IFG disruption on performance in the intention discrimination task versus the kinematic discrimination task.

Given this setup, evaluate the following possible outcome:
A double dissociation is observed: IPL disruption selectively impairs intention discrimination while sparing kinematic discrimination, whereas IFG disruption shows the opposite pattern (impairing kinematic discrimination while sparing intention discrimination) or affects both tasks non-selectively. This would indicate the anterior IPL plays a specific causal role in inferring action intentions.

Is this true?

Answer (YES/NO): NO